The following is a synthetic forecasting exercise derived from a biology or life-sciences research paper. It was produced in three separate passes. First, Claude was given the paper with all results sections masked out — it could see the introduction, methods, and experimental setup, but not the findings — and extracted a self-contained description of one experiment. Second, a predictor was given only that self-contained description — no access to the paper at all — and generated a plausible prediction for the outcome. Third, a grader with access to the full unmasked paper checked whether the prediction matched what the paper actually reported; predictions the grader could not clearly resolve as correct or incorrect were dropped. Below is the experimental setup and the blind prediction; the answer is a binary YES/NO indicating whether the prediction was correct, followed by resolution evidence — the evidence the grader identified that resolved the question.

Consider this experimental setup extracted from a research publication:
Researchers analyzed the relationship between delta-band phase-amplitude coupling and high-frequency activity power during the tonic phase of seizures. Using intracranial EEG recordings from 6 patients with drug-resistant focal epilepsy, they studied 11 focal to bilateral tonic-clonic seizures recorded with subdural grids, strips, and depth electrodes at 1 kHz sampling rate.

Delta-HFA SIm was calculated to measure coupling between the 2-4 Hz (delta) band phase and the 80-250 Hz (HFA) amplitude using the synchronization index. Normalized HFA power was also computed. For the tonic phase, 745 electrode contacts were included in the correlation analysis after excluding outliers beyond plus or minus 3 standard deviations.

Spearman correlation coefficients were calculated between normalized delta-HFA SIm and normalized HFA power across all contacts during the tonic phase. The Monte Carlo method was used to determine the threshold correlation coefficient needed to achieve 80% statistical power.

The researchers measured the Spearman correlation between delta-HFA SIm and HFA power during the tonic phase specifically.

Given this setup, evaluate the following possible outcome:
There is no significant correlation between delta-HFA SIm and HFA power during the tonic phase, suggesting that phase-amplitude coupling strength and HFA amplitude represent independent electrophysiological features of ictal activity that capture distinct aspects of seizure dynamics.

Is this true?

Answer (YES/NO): NO